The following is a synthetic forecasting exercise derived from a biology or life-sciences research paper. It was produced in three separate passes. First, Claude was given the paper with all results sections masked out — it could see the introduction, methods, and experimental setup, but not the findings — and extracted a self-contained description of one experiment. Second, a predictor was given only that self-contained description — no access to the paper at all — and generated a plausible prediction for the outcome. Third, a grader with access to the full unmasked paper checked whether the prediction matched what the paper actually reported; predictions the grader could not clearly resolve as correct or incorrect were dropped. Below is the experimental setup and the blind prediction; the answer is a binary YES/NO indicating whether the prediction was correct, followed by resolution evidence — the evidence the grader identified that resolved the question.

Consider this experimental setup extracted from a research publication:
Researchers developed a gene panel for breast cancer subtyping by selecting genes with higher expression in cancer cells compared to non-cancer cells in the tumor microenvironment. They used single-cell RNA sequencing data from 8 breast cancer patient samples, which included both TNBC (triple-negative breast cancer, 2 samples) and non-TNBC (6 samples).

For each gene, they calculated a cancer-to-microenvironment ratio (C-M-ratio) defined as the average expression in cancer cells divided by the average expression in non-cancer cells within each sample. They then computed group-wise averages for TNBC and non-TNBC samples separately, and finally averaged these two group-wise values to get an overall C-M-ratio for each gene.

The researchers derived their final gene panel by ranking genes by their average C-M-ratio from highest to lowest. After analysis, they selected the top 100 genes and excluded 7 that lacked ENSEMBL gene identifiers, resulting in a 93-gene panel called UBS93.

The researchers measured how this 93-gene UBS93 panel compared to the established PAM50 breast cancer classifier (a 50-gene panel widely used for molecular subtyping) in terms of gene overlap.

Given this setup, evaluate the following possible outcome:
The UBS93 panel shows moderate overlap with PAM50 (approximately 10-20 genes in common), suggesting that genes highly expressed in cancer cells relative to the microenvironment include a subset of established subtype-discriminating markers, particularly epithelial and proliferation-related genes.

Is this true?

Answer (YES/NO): NO